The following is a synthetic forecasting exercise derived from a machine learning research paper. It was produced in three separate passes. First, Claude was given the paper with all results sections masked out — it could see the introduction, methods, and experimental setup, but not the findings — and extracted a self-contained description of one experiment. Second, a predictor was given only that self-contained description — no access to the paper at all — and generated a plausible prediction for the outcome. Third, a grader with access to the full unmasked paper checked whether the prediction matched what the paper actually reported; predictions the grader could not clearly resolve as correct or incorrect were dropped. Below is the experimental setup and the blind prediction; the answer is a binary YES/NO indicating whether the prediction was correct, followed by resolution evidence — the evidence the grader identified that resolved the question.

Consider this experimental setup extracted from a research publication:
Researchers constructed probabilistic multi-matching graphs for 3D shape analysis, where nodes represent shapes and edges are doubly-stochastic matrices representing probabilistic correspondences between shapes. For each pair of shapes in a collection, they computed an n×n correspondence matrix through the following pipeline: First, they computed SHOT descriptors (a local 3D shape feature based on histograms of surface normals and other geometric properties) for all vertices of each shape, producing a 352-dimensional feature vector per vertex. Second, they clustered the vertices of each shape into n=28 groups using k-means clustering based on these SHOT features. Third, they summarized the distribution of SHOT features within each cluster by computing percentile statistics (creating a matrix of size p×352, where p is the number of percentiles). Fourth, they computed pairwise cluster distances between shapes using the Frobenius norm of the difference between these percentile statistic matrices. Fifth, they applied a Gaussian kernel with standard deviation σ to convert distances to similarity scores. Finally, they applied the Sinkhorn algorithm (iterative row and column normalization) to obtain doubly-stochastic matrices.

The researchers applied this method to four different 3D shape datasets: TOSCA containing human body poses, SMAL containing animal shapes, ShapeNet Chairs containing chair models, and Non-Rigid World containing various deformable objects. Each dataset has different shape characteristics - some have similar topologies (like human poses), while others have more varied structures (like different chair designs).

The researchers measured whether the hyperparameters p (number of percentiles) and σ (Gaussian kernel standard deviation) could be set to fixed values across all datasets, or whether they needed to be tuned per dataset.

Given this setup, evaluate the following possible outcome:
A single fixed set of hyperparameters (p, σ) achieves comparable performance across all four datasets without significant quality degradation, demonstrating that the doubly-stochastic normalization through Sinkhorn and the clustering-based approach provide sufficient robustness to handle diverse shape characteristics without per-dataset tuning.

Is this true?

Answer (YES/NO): NO